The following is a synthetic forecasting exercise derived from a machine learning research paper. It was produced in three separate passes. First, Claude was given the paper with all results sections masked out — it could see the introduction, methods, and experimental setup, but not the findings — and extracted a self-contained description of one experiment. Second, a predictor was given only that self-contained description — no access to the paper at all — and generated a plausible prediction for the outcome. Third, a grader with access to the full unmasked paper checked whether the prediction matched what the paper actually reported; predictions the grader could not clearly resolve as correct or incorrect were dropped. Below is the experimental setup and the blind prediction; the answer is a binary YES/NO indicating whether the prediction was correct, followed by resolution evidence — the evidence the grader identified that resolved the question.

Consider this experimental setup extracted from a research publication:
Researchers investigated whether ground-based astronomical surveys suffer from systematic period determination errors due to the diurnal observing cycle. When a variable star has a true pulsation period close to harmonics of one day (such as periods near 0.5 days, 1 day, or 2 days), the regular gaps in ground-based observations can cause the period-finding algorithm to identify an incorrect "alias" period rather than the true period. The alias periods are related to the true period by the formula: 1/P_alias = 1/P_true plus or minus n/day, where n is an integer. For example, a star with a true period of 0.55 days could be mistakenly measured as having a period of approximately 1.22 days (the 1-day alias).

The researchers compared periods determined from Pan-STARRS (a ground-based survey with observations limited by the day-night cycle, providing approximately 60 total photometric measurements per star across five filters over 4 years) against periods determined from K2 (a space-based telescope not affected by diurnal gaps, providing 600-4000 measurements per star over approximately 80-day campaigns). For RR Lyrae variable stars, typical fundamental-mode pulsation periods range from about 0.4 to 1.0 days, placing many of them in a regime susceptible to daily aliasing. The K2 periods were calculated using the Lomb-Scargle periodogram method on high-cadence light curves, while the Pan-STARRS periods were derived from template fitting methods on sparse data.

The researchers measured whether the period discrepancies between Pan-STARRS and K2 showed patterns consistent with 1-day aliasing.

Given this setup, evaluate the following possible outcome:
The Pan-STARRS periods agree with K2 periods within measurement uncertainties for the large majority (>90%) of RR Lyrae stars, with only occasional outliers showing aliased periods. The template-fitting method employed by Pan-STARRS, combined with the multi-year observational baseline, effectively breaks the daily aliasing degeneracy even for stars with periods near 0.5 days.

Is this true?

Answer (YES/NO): NO